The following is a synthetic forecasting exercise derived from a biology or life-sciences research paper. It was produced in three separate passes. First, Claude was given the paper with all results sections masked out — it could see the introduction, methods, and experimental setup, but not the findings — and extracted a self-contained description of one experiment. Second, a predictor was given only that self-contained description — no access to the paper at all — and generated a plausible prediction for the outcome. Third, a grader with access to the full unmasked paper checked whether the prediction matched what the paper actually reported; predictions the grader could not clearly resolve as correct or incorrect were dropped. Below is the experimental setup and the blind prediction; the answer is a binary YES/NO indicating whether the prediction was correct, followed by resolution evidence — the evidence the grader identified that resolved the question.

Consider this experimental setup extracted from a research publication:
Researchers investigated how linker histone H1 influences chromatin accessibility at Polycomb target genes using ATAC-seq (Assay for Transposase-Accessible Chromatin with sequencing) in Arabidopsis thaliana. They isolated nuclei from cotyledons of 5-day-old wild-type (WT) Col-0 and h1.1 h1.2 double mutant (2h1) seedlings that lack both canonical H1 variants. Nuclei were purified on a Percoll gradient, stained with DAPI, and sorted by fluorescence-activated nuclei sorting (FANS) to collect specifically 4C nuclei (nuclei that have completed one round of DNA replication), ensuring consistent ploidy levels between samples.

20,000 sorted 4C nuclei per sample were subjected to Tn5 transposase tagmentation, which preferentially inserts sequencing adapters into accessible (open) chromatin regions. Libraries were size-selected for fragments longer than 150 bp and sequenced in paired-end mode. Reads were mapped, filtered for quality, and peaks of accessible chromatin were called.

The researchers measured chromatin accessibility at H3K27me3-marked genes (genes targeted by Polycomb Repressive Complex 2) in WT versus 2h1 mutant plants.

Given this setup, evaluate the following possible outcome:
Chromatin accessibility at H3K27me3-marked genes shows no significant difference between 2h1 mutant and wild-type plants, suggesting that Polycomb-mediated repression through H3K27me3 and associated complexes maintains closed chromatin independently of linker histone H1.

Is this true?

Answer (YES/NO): NO